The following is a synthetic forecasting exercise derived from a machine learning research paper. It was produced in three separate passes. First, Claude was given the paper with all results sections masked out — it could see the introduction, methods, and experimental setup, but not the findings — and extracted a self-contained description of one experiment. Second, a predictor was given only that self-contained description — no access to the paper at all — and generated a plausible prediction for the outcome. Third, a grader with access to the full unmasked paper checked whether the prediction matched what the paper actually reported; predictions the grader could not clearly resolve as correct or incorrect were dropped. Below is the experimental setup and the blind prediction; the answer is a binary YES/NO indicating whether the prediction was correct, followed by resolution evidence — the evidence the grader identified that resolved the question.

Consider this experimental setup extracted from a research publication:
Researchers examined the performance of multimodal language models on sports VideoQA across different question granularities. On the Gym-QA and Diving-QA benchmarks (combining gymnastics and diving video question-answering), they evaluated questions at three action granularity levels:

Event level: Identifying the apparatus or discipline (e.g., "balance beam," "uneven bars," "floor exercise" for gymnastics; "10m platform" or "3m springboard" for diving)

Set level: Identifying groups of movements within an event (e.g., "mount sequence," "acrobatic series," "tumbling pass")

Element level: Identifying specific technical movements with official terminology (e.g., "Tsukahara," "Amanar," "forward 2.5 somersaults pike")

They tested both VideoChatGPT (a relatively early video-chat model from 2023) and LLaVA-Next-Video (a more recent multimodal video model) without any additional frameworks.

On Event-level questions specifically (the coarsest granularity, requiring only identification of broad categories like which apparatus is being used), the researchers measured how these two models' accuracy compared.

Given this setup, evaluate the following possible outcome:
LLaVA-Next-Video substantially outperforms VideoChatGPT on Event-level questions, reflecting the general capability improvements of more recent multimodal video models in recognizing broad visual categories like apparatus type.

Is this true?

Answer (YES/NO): YES